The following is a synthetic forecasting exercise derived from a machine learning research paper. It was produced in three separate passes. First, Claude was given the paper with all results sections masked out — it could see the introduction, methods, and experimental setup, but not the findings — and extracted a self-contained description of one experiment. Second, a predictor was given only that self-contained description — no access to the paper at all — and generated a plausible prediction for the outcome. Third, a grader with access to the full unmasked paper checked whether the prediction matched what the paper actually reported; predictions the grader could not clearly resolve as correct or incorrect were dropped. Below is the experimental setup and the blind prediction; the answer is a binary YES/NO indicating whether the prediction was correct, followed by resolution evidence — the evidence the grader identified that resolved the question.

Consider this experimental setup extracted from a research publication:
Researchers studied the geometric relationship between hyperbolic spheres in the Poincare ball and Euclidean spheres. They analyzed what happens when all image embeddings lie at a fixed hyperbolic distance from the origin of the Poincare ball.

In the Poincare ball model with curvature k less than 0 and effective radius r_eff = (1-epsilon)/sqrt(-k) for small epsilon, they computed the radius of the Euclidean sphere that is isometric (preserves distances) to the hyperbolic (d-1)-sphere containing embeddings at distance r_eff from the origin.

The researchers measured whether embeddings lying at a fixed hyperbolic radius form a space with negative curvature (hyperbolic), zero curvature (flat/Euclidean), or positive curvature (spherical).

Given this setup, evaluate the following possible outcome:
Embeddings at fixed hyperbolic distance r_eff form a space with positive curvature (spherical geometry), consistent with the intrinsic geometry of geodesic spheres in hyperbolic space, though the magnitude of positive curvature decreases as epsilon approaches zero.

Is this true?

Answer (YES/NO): YES